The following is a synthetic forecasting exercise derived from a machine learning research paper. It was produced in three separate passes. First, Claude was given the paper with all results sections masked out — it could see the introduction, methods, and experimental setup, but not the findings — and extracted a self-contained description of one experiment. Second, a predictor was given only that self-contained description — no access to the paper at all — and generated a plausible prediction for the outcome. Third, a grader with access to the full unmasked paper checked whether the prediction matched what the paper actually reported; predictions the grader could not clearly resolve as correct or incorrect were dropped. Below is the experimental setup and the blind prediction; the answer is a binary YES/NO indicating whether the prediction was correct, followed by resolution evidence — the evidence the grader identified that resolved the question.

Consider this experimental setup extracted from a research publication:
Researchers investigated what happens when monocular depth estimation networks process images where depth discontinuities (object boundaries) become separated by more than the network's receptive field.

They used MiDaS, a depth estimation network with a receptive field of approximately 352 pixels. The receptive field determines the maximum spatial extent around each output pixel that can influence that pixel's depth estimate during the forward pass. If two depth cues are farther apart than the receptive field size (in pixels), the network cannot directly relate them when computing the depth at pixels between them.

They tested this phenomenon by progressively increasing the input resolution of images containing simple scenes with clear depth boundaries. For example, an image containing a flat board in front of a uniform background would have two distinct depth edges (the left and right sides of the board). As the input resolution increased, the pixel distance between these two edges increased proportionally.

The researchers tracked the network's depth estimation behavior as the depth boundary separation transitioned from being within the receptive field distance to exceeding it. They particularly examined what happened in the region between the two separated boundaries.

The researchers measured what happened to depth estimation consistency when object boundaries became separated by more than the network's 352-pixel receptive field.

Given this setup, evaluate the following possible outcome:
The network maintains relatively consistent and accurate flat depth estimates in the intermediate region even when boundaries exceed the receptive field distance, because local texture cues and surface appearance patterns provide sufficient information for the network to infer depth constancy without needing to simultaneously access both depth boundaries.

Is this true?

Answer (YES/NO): NO